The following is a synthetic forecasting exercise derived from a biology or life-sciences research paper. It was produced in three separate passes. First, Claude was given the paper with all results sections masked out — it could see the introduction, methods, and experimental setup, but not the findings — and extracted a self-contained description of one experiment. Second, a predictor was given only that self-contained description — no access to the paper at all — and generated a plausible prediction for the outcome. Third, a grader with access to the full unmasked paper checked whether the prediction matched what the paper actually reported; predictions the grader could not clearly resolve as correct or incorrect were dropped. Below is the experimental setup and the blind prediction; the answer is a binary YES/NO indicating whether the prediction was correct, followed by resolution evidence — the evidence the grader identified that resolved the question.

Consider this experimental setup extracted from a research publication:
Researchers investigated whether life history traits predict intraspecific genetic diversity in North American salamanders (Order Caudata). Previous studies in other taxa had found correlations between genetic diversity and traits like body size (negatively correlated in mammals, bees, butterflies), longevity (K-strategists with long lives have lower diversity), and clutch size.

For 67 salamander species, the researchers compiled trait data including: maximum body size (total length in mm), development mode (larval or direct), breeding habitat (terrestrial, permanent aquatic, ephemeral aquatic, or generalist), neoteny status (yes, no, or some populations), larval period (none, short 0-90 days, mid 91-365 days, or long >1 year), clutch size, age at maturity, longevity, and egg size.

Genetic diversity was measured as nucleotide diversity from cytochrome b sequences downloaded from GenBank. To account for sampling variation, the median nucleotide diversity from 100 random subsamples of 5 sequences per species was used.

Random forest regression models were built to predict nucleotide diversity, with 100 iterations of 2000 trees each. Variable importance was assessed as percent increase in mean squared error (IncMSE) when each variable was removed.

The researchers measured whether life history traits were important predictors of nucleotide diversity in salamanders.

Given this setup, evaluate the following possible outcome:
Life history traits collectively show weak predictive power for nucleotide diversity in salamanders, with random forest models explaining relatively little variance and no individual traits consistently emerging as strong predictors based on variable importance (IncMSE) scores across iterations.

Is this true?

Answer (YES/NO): YES